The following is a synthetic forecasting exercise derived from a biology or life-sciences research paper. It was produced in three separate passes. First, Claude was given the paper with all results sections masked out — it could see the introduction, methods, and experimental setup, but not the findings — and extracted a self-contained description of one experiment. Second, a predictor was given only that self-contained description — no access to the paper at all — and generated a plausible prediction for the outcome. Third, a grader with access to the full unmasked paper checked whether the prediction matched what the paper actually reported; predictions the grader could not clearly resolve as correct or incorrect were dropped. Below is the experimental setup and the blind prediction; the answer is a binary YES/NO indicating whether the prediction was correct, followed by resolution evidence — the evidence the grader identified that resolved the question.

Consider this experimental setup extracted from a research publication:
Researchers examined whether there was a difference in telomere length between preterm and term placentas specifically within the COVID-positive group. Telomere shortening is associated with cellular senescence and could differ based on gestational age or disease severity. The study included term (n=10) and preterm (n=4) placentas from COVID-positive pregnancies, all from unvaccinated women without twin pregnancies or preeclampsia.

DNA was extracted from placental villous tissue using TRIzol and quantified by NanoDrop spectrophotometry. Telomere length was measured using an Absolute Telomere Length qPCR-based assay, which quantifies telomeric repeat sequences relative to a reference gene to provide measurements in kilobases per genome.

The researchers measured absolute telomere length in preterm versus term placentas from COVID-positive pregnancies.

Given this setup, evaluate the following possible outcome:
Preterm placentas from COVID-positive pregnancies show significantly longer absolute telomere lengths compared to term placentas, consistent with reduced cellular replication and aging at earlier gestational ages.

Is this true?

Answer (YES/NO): NO